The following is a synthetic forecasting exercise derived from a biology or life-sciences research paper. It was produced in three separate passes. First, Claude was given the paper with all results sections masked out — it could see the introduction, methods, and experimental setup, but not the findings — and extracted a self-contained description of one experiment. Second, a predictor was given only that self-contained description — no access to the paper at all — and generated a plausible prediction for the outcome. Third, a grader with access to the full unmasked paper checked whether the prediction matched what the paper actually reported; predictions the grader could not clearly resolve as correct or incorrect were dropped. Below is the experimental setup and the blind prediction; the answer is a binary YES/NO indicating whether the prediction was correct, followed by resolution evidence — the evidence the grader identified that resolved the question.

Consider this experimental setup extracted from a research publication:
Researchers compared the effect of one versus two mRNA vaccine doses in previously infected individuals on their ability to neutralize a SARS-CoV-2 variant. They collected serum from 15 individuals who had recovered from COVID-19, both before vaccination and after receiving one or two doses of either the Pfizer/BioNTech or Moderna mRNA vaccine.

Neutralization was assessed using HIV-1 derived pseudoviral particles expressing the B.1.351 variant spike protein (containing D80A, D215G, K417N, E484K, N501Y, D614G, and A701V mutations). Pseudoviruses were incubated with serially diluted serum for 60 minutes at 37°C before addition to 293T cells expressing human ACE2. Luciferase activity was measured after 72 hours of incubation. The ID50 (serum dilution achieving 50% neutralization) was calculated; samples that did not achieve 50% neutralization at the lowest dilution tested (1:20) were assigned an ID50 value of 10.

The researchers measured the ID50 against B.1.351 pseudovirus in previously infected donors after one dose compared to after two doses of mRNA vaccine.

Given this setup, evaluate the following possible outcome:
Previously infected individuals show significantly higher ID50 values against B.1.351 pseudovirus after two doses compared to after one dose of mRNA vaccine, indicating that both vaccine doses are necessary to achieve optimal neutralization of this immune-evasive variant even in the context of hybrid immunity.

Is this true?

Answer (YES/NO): NO